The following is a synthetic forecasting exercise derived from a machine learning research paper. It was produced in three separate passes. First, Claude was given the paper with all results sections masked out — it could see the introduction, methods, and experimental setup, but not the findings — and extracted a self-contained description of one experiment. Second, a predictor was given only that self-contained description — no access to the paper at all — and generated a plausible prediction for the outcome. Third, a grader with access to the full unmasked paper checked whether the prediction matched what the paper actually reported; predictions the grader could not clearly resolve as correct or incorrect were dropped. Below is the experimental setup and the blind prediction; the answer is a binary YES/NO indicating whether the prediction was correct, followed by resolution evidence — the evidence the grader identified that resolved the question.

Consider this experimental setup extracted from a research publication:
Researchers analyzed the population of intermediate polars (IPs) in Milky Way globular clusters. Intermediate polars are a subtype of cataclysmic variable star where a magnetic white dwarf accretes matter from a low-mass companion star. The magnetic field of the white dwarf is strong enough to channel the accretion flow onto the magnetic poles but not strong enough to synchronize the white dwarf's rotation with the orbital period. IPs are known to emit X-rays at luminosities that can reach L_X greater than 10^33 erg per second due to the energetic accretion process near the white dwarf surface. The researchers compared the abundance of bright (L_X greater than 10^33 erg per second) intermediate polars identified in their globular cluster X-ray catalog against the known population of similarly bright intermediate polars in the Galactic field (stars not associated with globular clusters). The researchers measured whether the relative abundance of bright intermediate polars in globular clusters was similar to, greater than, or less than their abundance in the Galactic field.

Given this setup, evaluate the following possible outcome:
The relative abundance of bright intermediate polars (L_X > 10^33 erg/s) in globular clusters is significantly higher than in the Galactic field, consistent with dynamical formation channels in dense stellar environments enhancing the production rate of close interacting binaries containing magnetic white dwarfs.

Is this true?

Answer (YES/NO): NO